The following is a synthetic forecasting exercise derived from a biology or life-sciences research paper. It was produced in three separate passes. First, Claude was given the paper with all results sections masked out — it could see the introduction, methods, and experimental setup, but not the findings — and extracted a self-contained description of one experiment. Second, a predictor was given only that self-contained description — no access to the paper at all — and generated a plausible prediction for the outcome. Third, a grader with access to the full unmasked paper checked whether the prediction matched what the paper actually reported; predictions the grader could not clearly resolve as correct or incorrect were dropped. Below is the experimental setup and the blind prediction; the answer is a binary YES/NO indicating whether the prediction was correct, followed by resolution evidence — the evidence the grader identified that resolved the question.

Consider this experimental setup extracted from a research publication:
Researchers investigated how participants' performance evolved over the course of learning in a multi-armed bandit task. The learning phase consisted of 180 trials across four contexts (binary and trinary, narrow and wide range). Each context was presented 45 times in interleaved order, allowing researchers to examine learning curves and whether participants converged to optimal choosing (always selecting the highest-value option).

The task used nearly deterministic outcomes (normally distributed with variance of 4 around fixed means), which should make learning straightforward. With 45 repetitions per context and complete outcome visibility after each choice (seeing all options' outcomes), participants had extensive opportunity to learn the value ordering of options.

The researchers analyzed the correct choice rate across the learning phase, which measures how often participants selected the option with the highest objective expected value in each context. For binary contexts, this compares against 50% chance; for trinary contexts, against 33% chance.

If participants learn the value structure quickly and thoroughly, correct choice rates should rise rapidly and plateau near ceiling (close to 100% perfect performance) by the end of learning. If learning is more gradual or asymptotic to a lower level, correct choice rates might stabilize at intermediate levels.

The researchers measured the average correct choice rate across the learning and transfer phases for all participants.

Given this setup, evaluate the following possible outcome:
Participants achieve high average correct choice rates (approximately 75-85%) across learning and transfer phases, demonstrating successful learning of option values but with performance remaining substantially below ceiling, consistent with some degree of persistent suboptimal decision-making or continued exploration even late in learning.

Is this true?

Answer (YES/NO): NO